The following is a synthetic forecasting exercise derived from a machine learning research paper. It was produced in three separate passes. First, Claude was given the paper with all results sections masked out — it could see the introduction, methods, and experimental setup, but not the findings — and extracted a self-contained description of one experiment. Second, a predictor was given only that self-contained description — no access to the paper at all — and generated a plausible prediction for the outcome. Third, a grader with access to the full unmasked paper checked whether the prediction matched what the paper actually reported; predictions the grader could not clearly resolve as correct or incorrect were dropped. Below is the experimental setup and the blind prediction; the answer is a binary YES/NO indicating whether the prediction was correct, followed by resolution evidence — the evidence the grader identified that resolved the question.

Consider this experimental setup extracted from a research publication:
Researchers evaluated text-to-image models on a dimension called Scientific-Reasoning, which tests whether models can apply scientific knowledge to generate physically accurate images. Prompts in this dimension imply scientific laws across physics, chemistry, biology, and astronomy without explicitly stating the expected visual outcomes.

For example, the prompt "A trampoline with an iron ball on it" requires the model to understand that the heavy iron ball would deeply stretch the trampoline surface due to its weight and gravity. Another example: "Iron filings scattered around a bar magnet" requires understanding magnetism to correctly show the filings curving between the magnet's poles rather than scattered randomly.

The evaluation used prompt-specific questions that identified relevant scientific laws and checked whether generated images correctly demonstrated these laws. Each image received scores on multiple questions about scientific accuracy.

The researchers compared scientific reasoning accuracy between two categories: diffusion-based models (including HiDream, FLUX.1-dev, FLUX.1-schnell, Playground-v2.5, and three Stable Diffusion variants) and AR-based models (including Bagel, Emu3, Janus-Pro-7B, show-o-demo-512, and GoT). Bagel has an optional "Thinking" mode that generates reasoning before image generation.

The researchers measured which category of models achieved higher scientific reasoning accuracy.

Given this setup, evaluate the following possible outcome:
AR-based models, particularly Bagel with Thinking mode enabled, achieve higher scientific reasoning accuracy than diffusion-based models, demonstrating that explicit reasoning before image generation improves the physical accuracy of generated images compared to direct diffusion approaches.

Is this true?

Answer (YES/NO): NO